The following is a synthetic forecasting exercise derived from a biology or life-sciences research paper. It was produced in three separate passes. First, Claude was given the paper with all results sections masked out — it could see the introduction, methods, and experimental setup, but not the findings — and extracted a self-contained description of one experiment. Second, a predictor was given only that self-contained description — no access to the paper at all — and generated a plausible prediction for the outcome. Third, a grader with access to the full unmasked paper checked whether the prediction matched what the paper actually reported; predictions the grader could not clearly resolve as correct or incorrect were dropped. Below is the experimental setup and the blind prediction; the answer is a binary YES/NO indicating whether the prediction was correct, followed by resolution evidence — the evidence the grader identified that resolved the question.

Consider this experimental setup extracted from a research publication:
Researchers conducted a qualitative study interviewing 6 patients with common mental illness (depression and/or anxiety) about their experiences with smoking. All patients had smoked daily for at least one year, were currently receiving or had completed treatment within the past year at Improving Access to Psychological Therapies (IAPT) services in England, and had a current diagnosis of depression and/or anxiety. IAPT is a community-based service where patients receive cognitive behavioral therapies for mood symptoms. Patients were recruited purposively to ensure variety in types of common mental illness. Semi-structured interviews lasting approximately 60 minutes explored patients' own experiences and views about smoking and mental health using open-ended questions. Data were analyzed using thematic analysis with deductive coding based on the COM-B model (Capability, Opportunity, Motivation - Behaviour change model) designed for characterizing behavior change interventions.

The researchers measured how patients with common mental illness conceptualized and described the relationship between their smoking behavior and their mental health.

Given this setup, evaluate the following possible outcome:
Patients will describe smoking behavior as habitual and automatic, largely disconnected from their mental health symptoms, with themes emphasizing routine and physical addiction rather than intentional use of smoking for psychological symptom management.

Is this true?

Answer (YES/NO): NO